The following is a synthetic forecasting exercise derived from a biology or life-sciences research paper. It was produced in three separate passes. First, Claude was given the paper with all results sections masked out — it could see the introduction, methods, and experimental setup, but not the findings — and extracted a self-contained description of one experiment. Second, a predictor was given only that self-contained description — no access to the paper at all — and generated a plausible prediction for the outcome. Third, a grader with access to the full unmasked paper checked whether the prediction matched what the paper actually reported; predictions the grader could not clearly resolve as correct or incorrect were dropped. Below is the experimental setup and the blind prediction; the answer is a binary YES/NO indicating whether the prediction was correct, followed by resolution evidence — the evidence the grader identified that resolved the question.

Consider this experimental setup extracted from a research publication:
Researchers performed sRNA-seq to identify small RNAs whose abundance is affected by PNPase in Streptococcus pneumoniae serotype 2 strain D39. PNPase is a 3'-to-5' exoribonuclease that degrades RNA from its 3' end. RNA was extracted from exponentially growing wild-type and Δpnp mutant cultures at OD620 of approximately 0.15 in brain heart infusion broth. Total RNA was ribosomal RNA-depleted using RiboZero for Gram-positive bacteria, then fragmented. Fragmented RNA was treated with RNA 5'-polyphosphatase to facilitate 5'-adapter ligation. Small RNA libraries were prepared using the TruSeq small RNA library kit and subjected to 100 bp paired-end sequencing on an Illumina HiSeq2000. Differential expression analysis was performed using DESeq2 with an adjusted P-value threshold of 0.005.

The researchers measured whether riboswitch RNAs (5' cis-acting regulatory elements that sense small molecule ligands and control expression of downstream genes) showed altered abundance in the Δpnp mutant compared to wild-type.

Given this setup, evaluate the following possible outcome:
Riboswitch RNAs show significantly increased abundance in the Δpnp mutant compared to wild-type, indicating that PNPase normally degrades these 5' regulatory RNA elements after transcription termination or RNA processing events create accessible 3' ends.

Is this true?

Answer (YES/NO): YES